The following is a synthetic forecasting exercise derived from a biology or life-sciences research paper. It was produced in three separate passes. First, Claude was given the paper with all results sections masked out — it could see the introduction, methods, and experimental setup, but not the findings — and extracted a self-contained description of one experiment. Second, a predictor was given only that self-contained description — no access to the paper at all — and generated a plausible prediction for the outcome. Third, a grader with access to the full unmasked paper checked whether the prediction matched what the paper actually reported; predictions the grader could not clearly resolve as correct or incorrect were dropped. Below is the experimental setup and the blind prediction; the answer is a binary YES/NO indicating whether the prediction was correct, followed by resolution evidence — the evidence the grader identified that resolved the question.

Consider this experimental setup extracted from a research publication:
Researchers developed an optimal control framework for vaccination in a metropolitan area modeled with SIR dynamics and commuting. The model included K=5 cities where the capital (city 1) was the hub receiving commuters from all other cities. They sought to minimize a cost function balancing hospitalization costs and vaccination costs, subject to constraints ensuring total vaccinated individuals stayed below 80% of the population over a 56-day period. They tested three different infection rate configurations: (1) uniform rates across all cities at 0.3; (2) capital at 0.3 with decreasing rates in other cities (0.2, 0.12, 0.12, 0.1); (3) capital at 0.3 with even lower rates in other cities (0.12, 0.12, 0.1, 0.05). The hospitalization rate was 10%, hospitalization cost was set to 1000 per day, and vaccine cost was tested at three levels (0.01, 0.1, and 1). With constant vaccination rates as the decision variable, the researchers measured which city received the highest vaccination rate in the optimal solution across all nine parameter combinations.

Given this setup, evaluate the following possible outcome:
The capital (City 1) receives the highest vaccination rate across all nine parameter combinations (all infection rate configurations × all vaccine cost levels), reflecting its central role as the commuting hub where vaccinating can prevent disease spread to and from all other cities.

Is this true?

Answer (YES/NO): YES